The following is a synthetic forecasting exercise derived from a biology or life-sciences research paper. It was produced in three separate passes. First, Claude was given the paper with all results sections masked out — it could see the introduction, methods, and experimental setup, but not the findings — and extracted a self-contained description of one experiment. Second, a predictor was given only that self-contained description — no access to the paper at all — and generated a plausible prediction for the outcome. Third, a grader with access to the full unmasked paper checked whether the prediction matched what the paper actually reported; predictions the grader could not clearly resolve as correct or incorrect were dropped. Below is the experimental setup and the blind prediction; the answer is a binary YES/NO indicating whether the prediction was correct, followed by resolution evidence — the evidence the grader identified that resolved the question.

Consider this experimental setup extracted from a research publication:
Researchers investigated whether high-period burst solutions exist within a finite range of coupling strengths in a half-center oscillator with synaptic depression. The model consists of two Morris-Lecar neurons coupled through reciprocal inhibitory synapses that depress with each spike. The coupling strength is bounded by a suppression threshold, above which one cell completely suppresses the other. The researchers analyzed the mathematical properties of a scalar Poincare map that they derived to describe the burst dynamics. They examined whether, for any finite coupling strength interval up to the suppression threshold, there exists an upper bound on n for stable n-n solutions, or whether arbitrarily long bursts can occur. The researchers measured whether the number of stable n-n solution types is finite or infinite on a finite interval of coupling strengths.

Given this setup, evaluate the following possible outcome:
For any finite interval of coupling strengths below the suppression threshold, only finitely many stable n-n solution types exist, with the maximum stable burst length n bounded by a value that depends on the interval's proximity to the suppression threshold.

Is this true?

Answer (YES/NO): NO